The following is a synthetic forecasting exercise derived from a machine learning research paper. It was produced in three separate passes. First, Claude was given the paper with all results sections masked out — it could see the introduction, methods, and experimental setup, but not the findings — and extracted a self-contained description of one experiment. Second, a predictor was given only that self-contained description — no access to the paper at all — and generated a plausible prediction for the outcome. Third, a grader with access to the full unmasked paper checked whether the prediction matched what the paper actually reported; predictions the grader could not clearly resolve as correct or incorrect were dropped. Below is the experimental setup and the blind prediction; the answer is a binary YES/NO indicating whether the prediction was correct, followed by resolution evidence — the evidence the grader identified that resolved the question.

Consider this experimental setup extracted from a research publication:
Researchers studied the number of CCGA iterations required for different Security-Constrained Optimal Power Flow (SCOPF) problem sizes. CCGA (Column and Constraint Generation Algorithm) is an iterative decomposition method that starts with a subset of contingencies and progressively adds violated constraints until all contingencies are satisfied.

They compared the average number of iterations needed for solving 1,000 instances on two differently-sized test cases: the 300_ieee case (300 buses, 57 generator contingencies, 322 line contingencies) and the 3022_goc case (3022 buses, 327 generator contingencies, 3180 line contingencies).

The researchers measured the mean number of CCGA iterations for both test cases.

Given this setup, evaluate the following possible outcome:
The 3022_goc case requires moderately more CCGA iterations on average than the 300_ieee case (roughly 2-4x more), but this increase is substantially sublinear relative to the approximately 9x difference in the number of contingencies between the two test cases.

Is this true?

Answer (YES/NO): YES